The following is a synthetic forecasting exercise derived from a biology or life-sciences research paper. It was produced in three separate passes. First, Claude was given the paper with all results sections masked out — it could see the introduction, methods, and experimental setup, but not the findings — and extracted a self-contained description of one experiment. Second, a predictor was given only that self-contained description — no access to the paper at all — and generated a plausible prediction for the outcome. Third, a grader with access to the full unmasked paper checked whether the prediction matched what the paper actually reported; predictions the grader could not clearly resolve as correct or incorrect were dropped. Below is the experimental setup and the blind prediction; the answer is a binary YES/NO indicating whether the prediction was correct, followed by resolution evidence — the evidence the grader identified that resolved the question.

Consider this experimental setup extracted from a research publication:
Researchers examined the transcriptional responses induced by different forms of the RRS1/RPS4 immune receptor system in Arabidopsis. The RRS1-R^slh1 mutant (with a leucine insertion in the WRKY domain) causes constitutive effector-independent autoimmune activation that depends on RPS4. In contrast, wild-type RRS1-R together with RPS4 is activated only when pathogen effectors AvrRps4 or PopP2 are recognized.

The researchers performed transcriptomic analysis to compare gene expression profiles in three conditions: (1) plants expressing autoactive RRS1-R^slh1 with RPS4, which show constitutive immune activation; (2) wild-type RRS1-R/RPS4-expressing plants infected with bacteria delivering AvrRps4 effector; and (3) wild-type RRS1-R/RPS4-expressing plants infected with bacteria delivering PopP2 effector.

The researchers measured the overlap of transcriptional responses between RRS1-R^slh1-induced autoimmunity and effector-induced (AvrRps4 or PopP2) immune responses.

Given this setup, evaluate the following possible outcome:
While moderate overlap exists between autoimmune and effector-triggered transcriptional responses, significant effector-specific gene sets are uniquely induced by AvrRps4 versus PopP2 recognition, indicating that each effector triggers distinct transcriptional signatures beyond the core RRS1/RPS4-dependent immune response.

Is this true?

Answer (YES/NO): NO